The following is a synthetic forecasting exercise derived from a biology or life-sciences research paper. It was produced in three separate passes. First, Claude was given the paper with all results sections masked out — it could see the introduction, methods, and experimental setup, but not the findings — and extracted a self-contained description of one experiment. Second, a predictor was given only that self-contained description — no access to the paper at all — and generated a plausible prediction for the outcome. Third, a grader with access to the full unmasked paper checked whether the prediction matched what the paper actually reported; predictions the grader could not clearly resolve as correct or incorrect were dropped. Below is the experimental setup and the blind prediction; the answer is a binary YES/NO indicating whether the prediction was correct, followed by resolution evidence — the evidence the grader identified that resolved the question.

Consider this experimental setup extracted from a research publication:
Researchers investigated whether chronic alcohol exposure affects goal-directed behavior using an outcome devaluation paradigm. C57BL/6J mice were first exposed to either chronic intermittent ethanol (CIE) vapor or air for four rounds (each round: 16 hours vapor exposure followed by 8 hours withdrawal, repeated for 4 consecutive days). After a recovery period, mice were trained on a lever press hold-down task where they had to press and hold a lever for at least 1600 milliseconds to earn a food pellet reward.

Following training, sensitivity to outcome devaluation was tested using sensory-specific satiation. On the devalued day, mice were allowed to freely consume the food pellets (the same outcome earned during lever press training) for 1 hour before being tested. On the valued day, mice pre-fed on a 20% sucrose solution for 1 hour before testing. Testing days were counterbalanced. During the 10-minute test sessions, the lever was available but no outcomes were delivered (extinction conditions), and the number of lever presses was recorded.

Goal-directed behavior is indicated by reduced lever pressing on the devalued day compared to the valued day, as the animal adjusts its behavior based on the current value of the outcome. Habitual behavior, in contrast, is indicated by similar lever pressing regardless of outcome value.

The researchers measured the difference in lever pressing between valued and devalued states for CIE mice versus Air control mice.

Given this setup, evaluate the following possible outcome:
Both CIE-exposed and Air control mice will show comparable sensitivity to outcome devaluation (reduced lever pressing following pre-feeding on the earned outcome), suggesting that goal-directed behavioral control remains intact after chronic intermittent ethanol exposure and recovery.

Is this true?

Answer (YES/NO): NO